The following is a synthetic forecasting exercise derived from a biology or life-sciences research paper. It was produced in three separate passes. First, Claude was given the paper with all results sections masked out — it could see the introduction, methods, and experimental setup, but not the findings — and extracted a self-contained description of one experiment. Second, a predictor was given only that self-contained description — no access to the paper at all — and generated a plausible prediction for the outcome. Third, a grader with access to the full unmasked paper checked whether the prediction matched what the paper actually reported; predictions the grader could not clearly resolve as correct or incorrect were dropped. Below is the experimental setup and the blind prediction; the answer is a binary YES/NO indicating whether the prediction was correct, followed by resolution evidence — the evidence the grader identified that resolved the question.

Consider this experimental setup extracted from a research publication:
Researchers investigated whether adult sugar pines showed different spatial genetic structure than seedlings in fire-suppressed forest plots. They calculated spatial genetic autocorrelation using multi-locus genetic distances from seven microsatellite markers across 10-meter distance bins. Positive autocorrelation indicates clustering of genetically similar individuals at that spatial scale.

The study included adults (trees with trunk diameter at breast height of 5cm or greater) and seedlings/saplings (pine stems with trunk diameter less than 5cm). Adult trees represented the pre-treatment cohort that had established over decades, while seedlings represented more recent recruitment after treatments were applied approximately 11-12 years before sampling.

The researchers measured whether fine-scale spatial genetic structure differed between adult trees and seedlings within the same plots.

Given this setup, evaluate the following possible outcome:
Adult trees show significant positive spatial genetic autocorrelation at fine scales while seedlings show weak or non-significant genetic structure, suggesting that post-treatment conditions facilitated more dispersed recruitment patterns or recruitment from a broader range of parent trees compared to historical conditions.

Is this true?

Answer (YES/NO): NO